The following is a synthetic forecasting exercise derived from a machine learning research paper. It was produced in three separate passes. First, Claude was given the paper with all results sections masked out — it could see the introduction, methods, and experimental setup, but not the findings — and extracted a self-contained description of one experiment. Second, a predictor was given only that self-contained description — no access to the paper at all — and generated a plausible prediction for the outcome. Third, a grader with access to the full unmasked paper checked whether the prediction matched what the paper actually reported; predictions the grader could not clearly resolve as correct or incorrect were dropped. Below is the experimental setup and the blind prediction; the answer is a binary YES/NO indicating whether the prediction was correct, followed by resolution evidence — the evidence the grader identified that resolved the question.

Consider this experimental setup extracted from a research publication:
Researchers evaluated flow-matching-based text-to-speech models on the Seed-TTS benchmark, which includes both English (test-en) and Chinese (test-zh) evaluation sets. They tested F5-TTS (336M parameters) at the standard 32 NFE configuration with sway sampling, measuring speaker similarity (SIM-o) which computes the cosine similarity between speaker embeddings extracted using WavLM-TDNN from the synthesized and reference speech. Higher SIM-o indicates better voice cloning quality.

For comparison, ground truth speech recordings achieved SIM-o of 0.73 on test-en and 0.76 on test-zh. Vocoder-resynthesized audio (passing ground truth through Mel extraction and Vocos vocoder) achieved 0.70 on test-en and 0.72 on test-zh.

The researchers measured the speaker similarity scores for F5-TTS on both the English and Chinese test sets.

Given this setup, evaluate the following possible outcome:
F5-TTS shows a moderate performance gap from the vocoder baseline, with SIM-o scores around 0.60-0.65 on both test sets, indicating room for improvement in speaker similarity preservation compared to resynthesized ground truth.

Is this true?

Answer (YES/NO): NO